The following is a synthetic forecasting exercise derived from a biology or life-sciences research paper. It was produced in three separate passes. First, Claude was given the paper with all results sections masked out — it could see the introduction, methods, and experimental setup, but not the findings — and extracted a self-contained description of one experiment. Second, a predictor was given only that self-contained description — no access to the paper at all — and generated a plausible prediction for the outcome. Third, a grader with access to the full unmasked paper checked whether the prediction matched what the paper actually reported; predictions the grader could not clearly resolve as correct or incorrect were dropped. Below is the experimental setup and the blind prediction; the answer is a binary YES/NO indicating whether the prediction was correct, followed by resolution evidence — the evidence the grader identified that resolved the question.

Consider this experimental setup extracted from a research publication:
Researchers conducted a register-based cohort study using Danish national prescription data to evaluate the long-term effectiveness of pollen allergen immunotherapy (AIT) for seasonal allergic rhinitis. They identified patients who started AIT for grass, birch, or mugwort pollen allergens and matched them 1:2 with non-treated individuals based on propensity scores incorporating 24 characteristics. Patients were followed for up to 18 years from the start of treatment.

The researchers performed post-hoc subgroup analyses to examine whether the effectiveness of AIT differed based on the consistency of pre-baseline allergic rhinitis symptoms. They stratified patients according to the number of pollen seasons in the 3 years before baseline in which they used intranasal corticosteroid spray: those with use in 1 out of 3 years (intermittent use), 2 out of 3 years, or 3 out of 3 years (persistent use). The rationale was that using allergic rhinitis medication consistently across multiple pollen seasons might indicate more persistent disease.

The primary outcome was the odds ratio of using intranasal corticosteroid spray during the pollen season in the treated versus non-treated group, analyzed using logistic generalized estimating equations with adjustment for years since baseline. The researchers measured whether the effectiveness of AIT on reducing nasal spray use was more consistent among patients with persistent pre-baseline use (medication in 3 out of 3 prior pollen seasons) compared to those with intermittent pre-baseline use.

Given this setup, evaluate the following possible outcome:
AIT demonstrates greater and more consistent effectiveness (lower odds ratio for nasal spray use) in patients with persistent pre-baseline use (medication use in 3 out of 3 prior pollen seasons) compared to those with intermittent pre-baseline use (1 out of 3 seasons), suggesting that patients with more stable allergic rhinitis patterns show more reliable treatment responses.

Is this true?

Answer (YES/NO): YES